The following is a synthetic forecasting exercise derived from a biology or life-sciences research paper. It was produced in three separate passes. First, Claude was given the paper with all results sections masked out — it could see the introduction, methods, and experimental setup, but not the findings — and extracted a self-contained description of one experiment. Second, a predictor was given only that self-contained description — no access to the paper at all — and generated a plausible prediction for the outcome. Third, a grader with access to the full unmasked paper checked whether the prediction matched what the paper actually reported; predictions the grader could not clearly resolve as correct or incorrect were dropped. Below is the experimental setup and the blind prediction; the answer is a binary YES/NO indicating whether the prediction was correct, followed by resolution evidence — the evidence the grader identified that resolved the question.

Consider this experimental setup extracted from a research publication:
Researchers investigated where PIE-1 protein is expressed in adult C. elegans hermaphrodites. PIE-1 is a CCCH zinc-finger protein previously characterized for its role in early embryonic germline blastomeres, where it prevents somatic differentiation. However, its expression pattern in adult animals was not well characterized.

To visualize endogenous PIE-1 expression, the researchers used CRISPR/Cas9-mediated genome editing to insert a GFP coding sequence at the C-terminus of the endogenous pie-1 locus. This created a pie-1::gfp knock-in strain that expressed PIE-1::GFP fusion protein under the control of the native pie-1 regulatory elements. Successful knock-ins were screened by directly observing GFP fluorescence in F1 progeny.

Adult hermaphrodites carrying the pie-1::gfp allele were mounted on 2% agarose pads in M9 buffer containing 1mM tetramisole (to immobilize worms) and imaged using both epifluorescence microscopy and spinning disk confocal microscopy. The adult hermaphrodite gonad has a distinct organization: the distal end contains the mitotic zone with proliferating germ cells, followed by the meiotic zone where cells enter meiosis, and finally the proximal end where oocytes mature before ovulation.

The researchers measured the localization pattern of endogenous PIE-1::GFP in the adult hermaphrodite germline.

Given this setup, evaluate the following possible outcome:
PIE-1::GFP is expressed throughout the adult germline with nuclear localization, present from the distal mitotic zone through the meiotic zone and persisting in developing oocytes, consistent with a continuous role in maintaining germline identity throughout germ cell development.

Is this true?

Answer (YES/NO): NO